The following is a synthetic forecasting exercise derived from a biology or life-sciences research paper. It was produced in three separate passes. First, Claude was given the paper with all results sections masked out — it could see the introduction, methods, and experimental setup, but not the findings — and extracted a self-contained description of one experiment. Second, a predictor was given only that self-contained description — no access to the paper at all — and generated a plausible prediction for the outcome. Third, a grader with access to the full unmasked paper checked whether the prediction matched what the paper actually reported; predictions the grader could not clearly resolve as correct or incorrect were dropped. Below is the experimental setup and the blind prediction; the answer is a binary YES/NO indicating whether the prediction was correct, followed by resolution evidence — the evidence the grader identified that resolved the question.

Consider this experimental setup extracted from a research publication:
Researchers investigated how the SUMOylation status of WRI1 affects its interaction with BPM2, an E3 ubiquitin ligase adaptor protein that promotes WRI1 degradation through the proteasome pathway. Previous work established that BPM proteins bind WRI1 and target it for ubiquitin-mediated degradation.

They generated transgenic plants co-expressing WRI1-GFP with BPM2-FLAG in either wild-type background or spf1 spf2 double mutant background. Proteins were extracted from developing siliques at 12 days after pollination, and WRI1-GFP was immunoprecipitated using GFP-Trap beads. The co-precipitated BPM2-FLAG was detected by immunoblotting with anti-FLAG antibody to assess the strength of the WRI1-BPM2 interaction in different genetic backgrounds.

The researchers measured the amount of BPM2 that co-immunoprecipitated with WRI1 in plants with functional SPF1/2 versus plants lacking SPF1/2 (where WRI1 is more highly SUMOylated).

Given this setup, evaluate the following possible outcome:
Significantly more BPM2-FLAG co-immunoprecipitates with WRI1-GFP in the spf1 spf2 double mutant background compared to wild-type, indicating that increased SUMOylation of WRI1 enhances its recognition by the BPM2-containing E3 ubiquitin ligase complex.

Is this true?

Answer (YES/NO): NO